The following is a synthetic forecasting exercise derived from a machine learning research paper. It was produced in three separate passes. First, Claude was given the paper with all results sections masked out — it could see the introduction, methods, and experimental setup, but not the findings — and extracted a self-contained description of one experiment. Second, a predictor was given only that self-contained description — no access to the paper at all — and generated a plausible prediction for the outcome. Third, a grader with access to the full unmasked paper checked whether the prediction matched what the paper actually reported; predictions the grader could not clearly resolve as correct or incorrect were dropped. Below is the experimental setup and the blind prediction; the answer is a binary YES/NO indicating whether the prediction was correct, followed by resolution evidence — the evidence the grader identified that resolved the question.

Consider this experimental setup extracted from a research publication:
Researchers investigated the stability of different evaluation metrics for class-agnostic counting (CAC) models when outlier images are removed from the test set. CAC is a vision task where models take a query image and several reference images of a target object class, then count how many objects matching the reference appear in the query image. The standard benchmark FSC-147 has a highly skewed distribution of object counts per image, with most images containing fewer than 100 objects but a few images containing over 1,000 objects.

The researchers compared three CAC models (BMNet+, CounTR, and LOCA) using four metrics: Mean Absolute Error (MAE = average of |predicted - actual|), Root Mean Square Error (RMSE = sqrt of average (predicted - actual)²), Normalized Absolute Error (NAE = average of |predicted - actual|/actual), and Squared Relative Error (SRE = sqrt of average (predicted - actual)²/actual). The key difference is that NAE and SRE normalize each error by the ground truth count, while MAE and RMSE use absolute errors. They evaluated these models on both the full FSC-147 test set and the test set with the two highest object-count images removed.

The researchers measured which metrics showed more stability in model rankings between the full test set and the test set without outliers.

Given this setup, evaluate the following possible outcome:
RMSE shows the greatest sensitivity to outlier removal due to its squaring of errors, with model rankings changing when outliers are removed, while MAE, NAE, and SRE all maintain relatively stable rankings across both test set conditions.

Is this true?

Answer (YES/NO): YES